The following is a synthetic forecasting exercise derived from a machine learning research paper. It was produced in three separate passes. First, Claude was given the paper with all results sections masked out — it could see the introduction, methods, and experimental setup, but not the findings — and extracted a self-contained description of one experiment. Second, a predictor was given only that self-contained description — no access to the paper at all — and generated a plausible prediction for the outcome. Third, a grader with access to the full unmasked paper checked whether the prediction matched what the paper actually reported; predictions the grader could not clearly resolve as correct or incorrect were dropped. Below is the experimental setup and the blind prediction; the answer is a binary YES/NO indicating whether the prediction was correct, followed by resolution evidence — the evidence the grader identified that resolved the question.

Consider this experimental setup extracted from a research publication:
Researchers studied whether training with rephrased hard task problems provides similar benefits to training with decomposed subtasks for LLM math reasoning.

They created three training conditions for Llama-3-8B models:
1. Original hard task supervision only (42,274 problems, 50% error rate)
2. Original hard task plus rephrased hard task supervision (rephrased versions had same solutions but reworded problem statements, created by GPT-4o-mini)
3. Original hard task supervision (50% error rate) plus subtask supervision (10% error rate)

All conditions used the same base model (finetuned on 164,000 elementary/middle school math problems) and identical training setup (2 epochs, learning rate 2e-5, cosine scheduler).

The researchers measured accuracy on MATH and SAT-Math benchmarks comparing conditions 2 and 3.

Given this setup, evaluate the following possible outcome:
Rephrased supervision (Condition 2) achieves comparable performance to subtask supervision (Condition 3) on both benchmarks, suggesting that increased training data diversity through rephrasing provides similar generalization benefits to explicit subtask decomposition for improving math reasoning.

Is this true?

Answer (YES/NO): NO